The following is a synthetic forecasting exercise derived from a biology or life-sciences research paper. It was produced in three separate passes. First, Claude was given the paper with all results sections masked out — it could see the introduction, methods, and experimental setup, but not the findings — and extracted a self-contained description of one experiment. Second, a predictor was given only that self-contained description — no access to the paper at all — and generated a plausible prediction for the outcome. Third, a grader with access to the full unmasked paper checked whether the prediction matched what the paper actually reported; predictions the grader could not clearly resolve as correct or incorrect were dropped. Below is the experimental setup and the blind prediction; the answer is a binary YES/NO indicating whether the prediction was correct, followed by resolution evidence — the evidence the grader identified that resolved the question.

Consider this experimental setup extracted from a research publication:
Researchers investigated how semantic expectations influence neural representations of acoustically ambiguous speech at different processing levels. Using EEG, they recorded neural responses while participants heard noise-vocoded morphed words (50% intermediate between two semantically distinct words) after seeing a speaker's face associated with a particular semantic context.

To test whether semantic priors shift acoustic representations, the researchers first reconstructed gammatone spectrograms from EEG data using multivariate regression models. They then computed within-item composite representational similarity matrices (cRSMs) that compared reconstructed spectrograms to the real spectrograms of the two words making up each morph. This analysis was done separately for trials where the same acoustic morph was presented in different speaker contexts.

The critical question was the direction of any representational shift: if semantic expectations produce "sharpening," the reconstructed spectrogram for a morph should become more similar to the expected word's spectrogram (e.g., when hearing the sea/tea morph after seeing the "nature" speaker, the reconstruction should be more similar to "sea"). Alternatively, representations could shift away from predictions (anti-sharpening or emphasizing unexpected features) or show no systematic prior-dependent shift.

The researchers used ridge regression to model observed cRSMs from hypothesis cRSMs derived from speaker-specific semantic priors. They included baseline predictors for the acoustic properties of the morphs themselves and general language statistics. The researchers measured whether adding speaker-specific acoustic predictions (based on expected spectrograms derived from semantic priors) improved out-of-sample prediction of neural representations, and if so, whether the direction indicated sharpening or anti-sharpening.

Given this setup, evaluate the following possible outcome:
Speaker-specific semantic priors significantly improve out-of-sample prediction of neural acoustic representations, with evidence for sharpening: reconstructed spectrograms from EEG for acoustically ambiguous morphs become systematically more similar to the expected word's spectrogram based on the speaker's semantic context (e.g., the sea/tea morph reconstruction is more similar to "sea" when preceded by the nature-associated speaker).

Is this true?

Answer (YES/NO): YES